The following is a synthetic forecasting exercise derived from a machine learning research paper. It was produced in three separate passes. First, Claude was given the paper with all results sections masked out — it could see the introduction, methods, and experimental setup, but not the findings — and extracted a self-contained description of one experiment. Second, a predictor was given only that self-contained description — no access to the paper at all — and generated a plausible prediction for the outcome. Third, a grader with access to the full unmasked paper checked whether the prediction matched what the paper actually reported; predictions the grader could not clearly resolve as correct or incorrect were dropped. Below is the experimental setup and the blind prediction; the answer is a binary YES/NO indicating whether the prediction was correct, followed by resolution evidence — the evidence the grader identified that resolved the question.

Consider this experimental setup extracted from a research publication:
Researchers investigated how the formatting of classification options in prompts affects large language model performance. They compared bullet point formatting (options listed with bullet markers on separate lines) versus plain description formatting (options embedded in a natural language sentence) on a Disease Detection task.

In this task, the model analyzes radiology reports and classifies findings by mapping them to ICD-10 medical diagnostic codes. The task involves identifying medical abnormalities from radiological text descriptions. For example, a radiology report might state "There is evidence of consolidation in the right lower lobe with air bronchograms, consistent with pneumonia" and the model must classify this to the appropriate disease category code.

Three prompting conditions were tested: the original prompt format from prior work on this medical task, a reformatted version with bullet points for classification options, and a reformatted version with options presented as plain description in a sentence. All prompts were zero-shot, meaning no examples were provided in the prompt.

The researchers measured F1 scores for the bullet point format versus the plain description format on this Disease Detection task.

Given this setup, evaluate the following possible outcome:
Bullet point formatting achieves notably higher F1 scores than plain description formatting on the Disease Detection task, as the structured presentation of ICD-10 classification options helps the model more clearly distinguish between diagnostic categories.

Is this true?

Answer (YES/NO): NO